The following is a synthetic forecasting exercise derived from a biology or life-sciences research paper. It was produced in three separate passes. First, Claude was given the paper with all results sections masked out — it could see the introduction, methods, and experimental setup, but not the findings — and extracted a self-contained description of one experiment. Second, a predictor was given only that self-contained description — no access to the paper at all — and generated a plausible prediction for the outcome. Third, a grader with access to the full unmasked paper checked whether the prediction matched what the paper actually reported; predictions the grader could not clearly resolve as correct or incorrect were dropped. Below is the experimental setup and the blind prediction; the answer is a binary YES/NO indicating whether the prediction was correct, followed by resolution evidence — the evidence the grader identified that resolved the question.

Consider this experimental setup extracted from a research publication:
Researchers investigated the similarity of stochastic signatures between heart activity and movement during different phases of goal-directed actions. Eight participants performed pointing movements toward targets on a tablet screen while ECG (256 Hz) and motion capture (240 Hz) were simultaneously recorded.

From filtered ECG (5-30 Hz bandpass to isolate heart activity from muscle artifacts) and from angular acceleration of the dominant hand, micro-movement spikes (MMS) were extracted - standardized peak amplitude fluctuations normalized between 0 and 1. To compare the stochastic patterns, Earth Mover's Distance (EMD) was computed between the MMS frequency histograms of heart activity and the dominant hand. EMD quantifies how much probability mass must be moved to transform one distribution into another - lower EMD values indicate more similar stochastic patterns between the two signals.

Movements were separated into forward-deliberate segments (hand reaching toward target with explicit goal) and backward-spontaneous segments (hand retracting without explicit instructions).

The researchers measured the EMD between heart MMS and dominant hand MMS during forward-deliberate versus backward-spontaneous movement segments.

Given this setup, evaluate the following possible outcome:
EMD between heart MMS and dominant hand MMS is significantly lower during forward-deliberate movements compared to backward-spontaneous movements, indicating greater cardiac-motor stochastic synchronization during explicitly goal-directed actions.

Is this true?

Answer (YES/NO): NO